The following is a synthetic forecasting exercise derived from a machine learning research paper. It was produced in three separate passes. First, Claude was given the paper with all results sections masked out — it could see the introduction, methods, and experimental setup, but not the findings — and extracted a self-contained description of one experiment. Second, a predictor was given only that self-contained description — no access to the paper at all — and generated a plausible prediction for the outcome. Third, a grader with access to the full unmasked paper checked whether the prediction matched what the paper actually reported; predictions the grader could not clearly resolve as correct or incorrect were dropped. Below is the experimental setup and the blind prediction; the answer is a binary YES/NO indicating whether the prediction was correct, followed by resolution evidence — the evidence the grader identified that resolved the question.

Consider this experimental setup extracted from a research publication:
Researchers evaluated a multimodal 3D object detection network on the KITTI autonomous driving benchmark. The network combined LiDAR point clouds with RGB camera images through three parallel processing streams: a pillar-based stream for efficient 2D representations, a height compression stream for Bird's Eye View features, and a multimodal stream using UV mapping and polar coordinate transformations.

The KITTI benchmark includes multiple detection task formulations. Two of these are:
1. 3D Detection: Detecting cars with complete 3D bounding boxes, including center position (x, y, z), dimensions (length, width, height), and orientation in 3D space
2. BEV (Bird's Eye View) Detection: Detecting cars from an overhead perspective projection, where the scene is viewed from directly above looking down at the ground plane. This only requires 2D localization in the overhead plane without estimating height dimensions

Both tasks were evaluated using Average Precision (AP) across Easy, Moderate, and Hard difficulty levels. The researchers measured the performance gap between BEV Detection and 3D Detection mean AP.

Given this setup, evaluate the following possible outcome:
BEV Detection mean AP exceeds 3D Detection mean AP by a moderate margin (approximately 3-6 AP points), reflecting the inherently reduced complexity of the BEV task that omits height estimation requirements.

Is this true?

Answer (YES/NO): YES